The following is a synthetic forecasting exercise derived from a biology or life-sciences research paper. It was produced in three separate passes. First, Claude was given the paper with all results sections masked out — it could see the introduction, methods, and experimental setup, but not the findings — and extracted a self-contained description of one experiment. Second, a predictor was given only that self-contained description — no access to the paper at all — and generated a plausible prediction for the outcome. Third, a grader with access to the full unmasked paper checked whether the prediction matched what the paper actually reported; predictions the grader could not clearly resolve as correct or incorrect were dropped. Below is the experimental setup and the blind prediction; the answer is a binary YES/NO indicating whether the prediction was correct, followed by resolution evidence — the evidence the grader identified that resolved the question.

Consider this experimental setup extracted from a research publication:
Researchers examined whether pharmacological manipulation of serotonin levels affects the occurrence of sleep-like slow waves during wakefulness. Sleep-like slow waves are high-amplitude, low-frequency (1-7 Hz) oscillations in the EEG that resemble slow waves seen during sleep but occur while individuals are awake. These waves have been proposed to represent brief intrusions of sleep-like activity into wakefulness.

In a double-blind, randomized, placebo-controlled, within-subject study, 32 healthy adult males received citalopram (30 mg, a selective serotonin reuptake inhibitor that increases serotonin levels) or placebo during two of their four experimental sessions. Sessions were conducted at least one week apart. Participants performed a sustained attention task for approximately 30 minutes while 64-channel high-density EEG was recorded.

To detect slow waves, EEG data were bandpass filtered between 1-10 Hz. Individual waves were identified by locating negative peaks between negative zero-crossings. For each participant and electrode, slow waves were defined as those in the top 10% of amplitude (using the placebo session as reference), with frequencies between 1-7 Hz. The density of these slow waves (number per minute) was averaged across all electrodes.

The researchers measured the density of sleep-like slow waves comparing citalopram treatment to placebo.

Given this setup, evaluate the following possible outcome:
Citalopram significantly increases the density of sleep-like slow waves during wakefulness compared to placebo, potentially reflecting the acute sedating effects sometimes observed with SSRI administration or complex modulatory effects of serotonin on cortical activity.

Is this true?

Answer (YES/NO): YES